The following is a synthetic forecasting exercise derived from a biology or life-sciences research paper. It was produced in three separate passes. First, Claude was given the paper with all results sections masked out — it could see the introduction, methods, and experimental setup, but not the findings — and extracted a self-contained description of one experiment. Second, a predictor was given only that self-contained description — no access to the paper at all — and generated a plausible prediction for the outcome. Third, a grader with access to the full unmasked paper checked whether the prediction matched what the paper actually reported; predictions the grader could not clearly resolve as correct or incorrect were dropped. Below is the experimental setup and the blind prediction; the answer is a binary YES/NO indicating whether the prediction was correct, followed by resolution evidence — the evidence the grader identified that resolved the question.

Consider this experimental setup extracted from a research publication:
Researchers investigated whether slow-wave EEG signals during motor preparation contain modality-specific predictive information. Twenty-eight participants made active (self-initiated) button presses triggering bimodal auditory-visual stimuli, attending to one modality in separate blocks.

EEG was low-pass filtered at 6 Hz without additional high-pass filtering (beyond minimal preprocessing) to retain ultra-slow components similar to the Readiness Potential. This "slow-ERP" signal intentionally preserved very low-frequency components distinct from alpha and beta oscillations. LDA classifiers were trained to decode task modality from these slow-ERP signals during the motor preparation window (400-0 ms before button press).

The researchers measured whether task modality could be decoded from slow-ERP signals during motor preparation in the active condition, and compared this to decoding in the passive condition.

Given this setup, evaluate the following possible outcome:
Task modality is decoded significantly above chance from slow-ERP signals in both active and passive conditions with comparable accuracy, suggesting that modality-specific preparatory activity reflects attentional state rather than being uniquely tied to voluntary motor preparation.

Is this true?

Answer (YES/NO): NO